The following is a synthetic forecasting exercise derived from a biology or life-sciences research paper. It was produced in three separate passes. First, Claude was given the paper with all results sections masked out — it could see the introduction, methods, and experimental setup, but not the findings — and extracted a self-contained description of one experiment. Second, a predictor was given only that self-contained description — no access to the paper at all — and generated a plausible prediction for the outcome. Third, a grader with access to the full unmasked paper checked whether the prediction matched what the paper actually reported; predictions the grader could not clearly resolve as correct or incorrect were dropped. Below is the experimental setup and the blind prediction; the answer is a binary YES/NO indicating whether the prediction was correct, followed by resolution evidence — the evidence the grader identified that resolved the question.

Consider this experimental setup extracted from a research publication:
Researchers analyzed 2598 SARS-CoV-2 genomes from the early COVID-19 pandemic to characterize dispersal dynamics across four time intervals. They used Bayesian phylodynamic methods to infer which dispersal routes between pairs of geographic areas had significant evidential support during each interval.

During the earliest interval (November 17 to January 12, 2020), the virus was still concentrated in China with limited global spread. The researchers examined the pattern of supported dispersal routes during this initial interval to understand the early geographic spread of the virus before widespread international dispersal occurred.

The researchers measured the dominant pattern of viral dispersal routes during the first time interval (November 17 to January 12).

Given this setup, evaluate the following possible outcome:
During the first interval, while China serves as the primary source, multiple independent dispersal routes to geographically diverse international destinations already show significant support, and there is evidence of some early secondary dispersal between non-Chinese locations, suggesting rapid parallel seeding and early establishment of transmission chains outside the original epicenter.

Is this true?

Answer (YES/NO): NO